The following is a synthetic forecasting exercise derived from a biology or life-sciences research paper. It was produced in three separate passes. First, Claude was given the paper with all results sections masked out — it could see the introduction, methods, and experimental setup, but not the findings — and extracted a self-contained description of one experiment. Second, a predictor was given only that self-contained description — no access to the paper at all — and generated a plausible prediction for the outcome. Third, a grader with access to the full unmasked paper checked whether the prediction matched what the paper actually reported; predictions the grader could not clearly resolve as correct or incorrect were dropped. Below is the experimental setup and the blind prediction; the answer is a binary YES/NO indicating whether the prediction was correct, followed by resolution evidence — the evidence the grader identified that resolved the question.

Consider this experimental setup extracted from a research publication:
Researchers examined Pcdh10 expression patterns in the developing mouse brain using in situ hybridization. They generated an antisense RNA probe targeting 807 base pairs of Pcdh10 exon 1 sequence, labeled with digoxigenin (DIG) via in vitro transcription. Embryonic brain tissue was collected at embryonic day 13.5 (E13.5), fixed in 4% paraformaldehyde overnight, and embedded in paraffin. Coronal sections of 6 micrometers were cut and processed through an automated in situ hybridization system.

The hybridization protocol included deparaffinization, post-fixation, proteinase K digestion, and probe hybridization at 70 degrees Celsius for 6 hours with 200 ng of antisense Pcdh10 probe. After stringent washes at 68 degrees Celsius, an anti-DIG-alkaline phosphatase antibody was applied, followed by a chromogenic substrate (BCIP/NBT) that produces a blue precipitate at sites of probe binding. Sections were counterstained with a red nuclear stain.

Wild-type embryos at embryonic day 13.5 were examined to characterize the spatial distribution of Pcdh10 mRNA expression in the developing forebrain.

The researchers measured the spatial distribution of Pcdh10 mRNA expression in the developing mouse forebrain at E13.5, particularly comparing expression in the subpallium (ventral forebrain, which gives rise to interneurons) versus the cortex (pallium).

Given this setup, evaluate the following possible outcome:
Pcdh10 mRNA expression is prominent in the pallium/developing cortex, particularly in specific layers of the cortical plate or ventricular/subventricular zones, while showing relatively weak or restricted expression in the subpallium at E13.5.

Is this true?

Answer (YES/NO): NO